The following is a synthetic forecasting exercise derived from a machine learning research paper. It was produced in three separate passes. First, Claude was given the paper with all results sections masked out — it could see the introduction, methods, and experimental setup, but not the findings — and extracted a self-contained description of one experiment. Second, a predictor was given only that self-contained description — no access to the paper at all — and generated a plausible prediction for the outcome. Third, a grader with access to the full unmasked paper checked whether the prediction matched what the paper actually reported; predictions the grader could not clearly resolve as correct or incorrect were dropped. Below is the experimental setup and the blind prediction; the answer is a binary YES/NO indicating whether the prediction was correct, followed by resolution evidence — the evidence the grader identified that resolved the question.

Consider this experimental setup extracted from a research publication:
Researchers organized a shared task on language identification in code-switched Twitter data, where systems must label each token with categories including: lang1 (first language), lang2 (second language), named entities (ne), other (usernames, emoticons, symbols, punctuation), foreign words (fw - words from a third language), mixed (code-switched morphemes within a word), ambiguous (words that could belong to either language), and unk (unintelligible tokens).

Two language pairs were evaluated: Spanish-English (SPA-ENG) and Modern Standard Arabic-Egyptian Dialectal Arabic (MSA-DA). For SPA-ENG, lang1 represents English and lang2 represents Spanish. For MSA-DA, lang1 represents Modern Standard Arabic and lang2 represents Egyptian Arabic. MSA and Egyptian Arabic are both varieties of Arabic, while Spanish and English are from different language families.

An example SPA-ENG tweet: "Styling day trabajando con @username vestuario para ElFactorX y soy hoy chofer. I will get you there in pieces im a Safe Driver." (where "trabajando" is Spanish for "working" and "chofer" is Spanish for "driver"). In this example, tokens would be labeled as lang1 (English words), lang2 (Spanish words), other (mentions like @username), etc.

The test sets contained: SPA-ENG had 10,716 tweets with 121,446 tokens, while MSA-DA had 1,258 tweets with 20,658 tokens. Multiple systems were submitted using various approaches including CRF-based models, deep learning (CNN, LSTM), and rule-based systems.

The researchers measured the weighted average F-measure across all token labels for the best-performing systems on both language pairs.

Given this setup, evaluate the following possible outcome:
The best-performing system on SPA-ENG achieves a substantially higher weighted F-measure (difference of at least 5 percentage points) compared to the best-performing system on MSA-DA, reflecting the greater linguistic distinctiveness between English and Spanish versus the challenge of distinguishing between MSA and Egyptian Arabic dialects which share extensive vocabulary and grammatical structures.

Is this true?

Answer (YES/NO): YES